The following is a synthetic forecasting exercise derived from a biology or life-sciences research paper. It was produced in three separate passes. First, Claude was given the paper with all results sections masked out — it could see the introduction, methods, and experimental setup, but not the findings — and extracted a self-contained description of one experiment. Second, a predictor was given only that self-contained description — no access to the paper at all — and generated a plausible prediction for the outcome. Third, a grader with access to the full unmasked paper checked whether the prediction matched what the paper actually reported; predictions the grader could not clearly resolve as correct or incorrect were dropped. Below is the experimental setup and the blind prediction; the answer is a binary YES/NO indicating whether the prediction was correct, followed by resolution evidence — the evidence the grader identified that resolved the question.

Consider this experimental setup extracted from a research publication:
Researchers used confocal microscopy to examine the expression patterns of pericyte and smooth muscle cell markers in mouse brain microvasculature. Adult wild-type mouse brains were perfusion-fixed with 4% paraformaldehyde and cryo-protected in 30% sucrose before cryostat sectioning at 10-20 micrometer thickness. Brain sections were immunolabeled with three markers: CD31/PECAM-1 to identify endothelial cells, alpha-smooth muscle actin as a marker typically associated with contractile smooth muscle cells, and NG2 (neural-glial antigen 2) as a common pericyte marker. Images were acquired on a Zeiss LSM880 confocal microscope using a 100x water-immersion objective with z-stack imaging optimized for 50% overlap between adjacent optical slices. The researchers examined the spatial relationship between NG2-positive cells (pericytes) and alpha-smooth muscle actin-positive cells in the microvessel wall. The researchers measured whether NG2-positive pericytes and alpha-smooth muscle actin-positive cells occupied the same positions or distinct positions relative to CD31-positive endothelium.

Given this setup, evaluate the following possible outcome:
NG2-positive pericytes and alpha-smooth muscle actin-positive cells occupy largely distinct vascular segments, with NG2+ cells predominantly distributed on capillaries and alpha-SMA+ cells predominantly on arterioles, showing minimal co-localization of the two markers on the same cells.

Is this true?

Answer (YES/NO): NO